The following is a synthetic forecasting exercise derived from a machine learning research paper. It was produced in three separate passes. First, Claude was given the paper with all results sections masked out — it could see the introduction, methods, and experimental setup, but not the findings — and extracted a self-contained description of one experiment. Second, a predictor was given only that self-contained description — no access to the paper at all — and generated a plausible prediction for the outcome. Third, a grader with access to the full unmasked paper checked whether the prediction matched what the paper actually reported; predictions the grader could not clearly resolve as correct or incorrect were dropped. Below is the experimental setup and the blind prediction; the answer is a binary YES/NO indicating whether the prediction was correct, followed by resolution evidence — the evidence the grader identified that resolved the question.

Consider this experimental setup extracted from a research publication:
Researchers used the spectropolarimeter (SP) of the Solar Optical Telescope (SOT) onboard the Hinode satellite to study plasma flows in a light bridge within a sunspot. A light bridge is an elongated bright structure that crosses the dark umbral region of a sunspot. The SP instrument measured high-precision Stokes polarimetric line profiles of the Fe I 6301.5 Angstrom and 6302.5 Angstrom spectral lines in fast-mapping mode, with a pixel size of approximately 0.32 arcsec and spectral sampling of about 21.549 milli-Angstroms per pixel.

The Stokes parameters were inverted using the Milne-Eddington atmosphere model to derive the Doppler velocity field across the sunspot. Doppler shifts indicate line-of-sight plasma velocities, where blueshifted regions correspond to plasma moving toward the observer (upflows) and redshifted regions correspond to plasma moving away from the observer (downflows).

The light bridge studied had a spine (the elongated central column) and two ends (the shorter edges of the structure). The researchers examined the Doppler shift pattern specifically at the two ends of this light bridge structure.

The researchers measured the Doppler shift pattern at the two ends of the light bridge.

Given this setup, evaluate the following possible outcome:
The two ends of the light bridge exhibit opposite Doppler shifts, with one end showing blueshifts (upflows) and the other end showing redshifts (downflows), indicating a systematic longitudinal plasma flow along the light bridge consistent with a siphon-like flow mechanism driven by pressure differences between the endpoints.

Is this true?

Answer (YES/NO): NO